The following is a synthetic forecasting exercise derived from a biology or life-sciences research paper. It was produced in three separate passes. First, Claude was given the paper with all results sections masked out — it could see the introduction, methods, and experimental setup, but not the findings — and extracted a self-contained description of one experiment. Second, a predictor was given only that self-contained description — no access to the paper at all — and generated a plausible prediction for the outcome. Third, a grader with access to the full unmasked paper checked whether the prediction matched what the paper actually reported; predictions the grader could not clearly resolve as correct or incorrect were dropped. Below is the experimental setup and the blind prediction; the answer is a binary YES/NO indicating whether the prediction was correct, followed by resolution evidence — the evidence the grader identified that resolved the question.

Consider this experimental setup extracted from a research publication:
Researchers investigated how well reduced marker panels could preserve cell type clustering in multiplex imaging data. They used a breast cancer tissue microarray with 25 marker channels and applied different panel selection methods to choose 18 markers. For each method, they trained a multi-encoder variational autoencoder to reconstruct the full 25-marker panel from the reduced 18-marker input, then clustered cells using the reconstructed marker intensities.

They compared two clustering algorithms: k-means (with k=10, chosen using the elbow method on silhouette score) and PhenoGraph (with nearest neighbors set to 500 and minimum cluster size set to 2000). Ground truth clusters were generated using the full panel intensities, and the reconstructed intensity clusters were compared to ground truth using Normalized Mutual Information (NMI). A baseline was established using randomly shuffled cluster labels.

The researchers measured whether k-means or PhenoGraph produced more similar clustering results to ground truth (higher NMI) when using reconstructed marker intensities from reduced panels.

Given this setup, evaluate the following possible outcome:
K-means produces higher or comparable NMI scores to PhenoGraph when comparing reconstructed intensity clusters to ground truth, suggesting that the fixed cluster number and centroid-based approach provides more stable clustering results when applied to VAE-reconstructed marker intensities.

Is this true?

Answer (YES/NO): YES